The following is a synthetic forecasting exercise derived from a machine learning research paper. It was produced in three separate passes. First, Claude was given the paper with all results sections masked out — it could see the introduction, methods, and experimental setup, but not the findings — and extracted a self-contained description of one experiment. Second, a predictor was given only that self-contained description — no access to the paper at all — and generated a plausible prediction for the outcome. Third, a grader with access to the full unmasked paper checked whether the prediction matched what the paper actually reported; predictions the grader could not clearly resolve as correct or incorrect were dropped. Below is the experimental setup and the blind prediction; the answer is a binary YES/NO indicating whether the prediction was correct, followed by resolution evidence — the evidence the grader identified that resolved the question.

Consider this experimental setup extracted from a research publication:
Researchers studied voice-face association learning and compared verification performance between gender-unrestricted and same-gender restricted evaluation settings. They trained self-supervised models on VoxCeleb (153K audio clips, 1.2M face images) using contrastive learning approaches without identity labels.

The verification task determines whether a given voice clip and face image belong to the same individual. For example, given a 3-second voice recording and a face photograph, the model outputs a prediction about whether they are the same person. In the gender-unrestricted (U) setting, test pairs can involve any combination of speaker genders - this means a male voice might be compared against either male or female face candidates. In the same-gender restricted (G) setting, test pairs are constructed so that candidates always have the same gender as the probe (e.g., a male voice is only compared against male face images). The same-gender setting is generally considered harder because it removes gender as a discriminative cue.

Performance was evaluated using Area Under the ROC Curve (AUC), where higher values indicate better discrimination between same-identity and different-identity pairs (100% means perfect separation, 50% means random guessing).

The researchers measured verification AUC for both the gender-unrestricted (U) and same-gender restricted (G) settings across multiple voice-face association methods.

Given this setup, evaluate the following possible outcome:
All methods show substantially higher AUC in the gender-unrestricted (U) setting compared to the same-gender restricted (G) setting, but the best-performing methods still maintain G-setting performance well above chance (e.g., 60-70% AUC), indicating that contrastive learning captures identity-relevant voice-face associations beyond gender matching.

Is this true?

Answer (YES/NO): YES